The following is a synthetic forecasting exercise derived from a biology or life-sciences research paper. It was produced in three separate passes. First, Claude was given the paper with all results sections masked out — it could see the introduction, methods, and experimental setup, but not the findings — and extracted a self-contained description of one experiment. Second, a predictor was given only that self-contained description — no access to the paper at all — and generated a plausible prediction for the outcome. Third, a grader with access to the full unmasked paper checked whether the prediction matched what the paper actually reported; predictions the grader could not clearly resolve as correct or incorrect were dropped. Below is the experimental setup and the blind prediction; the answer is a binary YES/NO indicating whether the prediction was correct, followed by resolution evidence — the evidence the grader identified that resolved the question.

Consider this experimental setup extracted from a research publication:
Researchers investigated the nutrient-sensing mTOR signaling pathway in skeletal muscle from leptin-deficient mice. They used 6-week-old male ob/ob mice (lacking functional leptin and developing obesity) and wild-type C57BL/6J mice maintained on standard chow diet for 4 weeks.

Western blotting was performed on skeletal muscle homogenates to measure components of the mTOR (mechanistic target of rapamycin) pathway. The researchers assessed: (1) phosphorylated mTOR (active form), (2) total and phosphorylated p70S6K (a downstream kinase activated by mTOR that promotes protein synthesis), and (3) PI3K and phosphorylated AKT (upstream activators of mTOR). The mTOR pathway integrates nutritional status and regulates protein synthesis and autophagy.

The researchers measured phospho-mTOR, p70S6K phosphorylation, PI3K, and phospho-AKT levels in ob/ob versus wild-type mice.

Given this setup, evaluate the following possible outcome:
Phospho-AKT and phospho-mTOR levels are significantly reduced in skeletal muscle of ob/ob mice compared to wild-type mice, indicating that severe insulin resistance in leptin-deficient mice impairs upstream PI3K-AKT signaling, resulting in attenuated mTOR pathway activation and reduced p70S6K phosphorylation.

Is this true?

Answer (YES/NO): YES